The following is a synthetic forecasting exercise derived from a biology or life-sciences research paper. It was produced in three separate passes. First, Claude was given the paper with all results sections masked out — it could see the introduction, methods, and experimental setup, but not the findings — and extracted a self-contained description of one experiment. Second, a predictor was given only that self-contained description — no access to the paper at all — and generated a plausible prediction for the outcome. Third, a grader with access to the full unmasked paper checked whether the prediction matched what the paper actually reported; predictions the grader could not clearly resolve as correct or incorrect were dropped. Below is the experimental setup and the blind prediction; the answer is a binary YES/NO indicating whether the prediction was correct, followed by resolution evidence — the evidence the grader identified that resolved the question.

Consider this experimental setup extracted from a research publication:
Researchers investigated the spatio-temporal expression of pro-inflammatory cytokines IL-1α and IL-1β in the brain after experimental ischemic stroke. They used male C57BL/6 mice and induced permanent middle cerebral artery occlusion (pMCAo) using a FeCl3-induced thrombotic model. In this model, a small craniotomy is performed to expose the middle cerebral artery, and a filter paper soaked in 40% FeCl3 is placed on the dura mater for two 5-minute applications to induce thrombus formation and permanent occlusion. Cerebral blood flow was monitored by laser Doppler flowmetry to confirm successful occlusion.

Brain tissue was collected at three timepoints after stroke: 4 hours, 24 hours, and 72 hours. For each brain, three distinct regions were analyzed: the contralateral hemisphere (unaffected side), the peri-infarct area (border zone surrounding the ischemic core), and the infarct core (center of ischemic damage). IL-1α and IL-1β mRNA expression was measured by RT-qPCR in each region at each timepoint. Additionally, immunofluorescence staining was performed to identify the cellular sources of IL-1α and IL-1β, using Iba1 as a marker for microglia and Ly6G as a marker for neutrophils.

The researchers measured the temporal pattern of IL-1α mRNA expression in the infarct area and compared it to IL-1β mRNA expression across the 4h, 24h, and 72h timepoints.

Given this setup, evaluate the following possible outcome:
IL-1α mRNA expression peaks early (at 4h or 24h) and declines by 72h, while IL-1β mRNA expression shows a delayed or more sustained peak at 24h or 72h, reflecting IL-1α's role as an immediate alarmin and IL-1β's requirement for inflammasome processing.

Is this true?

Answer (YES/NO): YES